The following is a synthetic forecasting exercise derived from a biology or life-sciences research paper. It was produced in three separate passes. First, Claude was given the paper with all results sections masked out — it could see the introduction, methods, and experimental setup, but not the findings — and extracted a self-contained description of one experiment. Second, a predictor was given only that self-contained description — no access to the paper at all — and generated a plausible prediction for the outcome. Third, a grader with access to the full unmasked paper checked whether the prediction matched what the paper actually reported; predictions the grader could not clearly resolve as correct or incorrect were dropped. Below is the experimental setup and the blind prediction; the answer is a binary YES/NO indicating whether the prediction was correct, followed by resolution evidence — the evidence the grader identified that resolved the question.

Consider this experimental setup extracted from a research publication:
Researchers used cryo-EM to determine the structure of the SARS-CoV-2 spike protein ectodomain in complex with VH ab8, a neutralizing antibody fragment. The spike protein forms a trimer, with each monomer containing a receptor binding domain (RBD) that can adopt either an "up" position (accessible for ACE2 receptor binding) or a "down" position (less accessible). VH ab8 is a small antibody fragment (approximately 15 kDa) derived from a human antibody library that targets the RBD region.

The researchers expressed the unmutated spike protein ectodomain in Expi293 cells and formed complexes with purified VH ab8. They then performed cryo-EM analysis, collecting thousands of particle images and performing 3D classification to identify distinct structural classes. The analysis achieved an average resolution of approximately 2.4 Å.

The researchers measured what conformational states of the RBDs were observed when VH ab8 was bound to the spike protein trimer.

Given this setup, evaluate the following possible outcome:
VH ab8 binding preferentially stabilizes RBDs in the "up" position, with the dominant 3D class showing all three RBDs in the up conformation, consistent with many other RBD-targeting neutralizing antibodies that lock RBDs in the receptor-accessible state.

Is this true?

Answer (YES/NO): NO